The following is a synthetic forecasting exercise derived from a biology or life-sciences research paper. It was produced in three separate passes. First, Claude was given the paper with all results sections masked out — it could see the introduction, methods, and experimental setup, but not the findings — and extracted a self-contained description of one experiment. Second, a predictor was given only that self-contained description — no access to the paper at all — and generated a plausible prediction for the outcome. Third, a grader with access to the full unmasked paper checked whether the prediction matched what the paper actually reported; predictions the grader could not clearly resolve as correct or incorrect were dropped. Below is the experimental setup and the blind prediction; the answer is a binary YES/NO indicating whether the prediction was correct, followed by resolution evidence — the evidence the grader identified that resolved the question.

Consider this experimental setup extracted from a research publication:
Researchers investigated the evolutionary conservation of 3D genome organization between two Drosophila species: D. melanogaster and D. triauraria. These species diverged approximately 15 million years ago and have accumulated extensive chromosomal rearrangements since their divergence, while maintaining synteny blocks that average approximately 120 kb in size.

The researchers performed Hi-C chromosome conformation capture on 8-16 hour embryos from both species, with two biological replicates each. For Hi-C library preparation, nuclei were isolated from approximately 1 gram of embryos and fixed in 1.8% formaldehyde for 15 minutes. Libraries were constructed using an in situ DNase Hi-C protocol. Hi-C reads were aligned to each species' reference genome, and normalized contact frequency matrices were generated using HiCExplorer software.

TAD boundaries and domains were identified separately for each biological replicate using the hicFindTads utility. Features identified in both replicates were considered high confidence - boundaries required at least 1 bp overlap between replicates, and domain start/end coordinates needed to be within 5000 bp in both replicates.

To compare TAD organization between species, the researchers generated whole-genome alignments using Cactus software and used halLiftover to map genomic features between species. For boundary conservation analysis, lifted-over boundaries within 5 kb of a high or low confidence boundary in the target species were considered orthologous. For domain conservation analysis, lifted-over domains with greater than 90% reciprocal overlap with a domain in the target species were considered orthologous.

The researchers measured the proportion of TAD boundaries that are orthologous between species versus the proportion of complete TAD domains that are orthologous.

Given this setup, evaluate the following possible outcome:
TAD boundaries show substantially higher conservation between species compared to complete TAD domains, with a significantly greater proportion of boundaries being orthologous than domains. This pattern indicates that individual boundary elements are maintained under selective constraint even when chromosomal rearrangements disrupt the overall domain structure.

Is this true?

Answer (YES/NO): YES